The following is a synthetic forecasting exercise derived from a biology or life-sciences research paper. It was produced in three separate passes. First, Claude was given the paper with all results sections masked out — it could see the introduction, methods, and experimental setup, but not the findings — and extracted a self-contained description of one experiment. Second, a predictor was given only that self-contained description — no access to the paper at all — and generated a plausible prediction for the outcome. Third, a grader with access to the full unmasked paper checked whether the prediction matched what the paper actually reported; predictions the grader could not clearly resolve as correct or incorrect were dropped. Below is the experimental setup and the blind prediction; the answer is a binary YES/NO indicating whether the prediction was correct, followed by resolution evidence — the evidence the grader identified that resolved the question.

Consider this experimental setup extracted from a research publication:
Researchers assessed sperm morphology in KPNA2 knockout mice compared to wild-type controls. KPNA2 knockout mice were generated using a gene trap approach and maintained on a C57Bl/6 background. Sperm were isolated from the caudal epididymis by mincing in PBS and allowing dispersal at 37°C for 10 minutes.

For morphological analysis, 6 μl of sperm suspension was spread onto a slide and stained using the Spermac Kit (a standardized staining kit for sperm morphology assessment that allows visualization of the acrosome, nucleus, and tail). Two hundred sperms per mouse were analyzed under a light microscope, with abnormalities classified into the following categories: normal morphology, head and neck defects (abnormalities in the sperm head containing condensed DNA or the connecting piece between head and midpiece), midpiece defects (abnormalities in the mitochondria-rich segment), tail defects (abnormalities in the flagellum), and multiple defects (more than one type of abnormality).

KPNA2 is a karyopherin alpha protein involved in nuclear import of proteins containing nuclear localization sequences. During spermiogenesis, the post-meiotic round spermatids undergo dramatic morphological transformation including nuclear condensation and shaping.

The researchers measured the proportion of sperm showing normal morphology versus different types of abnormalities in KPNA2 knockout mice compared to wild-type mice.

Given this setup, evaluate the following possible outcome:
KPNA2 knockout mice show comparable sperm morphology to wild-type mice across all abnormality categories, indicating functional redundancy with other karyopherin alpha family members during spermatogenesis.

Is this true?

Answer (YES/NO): NO